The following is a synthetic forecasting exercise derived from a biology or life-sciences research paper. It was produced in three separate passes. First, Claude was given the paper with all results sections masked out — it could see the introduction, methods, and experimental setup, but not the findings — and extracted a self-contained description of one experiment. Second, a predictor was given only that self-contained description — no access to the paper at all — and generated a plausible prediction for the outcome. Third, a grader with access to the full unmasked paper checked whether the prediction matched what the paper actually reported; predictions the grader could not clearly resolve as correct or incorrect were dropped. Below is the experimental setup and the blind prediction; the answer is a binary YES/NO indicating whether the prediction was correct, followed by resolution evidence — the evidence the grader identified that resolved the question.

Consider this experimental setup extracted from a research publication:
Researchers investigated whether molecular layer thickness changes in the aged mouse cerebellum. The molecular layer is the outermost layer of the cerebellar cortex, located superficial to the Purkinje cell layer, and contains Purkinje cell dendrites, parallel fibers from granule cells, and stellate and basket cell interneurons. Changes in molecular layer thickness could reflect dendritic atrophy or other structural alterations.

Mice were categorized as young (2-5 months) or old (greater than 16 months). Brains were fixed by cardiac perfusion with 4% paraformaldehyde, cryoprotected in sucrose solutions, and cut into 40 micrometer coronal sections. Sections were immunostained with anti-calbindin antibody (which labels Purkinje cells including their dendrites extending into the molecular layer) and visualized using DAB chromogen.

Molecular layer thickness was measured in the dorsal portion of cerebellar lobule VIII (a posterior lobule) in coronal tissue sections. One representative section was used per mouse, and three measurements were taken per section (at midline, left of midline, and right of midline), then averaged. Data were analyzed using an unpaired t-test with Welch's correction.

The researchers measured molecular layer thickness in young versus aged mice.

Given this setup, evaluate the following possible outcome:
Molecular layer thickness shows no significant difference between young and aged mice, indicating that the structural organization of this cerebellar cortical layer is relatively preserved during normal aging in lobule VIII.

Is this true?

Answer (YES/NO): NO